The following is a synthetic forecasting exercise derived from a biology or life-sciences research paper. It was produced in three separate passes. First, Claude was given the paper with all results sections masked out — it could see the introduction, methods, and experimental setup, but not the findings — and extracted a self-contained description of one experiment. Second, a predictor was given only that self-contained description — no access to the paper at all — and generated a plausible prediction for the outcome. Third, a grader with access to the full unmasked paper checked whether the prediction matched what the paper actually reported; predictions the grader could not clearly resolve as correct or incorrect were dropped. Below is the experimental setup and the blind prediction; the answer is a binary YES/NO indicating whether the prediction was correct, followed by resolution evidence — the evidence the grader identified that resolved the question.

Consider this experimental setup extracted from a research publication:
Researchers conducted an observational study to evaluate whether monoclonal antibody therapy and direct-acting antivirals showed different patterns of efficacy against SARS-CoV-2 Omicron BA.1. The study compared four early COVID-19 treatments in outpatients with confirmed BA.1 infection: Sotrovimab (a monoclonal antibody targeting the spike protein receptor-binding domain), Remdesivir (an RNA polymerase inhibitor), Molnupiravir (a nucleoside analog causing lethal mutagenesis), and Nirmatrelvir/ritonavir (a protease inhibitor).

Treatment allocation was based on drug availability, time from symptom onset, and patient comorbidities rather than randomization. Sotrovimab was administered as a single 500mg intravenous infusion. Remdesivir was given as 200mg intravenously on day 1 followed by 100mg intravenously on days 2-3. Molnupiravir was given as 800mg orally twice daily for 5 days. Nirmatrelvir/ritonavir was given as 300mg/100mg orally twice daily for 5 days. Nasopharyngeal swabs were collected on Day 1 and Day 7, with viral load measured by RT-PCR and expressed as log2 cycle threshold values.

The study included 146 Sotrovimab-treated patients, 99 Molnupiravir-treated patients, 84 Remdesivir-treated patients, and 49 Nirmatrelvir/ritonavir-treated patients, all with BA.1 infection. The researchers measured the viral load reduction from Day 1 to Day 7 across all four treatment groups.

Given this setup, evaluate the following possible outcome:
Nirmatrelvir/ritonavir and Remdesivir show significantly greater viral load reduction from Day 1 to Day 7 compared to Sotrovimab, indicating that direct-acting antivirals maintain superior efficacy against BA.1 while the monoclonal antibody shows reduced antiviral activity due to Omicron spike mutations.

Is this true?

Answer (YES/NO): NO